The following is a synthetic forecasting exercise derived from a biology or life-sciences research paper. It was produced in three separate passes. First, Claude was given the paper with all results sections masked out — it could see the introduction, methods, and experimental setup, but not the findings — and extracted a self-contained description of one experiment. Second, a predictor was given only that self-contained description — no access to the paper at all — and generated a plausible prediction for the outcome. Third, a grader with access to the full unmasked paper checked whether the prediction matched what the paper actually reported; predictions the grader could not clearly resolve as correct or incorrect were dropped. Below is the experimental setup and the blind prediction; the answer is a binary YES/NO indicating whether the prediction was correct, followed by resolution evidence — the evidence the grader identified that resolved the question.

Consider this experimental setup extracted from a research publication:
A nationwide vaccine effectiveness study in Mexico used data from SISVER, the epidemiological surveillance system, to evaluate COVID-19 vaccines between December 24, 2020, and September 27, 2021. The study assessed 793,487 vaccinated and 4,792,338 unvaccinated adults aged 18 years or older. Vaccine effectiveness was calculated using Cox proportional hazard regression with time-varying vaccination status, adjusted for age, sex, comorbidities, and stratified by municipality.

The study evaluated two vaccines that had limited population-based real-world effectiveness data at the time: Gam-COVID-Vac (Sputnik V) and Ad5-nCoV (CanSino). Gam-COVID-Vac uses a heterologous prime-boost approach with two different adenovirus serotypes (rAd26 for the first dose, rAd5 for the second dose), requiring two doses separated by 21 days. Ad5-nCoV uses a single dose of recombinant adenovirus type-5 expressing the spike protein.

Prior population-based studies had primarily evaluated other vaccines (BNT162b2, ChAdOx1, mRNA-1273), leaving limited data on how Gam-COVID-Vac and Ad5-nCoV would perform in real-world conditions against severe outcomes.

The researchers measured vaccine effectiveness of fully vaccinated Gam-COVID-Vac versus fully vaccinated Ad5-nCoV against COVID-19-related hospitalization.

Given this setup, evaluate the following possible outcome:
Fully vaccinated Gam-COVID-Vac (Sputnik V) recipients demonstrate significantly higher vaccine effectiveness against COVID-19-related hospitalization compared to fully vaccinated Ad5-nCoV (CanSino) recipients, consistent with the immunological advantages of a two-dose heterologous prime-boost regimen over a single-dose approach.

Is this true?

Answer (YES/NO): YES